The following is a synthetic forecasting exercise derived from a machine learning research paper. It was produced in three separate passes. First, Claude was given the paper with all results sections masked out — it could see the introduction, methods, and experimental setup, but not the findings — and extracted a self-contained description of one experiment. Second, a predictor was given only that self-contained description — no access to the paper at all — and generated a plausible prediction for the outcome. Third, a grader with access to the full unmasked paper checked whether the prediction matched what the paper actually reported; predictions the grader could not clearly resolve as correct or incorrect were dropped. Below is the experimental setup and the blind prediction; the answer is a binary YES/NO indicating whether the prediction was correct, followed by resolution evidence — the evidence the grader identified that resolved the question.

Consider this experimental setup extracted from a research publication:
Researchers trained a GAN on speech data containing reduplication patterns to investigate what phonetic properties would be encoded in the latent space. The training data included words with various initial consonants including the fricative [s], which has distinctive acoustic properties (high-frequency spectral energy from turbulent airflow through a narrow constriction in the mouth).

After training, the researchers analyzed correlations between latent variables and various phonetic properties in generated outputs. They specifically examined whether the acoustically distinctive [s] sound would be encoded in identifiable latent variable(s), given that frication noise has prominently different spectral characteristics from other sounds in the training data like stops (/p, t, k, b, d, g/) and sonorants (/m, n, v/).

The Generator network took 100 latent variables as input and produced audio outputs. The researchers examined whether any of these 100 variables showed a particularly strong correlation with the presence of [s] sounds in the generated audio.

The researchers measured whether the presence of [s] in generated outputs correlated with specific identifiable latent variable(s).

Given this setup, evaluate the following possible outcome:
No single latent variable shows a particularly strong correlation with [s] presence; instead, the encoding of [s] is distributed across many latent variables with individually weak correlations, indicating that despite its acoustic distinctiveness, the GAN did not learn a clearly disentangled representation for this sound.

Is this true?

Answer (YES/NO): NO